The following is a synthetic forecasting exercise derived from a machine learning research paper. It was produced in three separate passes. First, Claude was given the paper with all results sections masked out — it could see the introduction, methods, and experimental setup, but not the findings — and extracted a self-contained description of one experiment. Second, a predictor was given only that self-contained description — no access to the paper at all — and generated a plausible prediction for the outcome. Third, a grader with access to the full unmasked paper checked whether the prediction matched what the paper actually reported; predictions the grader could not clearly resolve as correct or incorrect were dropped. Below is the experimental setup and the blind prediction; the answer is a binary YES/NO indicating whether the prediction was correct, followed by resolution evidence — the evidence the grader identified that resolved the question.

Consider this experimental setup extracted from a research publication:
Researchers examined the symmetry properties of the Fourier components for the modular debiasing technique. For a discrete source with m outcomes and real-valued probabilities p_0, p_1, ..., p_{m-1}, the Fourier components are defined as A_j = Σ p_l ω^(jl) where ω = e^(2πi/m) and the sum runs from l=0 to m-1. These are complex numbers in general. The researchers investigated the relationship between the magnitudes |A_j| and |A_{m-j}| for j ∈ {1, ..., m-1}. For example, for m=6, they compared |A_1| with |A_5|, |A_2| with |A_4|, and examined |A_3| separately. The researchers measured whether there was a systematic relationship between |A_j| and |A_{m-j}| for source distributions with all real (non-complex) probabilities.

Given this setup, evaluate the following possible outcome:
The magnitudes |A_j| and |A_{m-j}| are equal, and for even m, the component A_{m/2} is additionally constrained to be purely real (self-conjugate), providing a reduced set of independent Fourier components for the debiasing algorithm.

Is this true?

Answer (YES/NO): NO